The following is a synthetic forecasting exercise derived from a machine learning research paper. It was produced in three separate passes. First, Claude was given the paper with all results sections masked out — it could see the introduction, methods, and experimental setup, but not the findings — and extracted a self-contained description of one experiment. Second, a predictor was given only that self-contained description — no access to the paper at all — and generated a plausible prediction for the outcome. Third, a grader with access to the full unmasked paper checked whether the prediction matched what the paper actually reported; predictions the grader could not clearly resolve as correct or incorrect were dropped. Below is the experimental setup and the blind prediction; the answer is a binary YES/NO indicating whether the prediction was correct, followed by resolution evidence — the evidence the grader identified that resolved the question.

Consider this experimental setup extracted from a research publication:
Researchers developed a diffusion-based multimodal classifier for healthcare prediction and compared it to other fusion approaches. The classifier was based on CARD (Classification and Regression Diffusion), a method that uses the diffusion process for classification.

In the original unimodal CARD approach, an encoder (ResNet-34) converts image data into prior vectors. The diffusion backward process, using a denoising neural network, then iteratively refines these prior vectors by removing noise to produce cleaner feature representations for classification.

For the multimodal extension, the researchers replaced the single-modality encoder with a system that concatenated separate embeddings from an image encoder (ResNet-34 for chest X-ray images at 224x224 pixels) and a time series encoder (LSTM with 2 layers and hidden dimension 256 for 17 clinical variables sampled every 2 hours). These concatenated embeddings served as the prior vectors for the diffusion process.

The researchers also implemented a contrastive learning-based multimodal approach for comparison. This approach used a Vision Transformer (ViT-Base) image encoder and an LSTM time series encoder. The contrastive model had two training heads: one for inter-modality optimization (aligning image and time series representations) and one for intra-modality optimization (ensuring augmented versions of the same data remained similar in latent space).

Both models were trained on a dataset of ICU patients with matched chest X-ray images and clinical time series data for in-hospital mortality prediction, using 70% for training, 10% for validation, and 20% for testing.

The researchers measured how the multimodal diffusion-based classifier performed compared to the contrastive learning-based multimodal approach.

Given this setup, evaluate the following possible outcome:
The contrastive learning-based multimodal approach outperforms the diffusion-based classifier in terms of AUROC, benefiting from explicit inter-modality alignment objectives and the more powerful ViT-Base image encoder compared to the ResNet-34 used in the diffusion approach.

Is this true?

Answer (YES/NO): YES